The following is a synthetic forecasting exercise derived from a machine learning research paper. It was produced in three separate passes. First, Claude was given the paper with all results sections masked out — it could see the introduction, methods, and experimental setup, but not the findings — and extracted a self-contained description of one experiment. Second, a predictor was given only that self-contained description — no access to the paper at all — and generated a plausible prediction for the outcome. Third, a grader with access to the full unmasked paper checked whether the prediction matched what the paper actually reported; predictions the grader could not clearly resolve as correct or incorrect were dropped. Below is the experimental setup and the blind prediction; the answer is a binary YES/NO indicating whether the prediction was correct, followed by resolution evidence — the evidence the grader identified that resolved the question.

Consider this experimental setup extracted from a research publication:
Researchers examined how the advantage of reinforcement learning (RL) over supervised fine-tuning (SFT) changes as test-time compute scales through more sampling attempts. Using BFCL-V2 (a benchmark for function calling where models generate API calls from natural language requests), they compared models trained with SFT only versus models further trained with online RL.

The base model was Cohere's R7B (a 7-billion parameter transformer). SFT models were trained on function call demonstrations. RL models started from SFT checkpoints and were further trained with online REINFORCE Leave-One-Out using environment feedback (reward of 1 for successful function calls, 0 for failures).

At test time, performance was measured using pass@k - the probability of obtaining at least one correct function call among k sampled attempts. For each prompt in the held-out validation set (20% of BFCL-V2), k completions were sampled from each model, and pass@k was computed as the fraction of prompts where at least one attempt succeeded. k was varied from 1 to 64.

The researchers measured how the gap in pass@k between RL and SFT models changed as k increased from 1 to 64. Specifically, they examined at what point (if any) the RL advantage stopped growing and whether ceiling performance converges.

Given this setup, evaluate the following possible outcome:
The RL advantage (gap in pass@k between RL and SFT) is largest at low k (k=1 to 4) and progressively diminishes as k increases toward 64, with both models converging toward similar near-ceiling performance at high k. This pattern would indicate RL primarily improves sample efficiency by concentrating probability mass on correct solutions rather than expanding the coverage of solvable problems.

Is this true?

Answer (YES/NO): NO